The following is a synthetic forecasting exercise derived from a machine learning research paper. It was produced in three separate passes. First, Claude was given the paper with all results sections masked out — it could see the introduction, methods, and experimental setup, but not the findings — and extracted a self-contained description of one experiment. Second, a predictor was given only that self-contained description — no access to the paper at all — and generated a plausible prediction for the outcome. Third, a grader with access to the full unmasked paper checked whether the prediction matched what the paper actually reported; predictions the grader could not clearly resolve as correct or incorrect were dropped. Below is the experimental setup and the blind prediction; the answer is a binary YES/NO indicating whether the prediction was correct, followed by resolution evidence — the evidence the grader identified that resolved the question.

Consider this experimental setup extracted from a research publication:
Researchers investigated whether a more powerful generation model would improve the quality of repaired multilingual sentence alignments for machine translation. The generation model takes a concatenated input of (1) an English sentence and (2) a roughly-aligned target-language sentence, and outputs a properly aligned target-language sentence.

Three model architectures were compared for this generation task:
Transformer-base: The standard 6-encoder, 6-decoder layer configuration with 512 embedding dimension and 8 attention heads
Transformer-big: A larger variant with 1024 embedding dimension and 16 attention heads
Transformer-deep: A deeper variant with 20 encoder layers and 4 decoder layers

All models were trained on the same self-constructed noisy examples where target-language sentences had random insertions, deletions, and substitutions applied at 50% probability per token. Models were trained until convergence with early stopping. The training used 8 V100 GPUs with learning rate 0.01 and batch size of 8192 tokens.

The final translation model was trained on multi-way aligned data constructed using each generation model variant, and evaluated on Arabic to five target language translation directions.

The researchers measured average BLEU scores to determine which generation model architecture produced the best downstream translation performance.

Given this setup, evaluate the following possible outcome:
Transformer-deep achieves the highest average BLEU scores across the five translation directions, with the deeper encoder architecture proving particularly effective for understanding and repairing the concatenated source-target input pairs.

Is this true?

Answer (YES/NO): NO